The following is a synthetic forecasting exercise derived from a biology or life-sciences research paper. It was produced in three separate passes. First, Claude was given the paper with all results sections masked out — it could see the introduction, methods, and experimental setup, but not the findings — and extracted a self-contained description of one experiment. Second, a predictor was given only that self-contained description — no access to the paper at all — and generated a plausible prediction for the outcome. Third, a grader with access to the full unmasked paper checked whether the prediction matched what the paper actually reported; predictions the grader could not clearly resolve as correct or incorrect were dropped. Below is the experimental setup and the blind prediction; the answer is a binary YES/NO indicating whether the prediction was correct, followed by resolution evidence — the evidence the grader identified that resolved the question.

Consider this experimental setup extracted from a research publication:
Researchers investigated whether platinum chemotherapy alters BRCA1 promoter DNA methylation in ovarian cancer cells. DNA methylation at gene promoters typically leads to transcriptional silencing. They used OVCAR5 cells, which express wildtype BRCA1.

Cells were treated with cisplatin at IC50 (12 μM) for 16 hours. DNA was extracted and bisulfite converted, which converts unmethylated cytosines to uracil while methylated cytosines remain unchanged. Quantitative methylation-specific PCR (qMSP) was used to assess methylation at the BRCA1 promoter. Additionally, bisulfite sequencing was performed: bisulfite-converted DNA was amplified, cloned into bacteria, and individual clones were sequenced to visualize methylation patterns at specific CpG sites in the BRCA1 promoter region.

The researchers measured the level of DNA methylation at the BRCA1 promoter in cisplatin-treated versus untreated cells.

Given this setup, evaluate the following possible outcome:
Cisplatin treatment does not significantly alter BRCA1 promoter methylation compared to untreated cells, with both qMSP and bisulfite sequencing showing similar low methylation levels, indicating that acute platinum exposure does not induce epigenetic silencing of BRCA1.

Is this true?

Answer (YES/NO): NO